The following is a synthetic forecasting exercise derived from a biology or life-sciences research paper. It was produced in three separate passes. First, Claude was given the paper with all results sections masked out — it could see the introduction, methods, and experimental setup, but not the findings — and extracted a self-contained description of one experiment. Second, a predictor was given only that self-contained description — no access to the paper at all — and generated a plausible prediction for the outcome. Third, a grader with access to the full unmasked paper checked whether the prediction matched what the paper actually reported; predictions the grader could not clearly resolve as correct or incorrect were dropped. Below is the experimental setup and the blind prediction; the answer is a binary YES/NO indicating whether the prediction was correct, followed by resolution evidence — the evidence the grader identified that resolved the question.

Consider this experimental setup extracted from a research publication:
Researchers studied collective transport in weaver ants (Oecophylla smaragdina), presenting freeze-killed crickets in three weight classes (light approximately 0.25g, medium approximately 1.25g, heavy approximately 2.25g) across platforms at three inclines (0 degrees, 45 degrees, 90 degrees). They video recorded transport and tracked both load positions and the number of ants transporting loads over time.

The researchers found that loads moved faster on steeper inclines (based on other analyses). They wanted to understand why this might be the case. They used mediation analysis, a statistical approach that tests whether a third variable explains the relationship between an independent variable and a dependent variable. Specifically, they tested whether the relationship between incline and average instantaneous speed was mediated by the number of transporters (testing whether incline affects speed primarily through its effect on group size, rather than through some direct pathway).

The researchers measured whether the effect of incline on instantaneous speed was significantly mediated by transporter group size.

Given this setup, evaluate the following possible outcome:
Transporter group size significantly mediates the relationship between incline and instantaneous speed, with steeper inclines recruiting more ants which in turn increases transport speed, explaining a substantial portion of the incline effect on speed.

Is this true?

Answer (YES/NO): YES